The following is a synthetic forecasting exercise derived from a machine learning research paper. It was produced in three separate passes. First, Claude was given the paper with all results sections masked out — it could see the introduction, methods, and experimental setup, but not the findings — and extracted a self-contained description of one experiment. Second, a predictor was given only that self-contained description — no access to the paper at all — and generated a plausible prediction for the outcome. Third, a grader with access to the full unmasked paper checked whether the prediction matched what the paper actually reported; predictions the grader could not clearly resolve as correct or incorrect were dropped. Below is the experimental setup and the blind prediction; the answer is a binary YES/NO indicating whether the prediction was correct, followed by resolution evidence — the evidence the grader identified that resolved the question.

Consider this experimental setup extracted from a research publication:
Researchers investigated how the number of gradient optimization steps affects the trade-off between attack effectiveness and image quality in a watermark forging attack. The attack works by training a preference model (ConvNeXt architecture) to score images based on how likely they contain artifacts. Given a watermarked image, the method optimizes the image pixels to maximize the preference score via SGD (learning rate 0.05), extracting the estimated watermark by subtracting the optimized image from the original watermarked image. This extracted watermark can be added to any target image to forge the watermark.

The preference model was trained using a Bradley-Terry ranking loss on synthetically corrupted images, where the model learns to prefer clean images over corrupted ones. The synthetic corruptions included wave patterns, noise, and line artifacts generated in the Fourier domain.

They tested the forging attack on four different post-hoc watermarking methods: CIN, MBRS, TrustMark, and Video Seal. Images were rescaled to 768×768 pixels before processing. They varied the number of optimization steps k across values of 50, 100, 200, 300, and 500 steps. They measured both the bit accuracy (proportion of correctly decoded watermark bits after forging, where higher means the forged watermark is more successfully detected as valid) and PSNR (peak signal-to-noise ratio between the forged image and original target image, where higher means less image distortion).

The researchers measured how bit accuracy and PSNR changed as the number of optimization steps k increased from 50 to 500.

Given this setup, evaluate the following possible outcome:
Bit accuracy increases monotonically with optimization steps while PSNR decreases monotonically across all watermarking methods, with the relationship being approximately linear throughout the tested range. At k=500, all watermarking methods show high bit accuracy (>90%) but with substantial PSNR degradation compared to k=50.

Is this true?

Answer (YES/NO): NO